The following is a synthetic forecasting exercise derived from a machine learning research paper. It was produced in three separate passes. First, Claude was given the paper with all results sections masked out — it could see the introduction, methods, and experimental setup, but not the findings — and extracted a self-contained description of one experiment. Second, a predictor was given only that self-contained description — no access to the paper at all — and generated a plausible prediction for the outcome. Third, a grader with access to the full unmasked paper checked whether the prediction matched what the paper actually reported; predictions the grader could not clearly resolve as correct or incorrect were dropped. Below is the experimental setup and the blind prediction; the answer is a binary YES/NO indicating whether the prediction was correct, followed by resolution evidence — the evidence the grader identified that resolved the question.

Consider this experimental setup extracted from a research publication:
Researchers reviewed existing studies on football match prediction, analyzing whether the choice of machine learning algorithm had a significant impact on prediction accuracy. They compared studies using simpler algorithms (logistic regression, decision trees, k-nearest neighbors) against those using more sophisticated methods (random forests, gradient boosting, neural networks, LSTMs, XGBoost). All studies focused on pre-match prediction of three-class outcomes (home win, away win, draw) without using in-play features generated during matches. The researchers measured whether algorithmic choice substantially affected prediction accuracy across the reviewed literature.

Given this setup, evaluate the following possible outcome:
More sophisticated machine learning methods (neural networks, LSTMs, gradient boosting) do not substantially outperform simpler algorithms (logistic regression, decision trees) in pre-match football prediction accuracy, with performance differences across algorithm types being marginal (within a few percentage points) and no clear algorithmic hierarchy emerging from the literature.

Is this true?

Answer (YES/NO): YES